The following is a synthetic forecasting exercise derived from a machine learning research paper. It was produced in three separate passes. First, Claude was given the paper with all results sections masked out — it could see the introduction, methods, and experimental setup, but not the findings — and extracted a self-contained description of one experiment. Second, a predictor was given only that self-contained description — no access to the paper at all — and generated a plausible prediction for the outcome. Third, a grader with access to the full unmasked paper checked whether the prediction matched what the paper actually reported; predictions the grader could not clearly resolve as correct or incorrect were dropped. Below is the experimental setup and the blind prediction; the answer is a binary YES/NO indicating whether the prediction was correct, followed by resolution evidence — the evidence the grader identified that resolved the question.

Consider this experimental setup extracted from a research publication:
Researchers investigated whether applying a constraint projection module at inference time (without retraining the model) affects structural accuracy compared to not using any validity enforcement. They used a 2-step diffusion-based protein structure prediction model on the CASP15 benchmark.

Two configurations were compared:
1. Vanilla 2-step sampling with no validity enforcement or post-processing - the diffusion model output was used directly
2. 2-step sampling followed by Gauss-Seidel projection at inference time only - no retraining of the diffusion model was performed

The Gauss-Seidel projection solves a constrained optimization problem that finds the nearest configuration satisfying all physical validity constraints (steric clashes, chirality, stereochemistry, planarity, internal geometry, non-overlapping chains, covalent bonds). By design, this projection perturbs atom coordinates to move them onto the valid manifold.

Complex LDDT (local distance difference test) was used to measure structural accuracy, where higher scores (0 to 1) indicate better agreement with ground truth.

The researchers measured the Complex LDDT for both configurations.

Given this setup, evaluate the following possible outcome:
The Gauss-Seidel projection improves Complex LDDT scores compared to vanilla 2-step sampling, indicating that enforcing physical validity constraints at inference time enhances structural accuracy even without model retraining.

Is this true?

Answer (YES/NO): NO